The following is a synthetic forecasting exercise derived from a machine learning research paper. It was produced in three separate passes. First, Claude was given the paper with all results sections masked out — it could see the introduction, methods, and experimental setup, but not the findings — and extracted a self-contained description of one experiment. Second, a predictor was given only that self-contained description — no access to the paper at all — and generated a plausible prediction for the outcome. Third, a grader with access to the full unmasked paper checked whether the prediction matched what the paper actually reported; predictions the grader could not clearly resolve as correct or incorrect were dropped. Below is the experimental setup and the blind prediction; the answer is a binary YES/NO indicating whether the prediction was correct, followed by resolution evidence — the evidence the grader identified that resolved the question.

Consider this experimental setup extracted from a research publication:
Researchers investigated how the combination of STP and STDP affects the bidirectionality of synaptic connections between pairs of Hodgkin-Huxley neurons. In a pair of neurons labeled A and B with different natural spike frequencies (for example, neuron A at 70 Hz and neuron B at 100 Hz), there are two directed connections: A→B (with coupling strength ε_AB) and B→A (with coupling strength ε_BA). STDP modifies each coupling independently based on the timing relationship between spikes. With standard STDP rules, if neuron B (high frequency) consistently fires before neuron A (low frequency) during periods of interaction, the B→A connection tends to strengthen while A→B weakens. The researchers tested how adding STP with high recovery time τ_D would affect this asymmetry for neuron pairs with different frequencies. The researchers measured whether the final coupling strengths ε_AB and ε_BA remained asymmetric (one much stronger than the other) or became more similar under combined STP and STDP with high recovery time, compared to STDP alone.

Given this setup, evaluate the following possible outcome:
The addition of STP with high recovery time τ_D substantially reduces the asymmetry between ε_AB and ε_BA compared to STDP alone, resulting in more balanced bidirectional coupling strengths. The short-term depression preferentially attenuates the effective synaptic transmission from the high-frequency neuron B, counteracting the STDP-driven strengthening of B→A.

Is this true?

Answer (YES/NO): NO